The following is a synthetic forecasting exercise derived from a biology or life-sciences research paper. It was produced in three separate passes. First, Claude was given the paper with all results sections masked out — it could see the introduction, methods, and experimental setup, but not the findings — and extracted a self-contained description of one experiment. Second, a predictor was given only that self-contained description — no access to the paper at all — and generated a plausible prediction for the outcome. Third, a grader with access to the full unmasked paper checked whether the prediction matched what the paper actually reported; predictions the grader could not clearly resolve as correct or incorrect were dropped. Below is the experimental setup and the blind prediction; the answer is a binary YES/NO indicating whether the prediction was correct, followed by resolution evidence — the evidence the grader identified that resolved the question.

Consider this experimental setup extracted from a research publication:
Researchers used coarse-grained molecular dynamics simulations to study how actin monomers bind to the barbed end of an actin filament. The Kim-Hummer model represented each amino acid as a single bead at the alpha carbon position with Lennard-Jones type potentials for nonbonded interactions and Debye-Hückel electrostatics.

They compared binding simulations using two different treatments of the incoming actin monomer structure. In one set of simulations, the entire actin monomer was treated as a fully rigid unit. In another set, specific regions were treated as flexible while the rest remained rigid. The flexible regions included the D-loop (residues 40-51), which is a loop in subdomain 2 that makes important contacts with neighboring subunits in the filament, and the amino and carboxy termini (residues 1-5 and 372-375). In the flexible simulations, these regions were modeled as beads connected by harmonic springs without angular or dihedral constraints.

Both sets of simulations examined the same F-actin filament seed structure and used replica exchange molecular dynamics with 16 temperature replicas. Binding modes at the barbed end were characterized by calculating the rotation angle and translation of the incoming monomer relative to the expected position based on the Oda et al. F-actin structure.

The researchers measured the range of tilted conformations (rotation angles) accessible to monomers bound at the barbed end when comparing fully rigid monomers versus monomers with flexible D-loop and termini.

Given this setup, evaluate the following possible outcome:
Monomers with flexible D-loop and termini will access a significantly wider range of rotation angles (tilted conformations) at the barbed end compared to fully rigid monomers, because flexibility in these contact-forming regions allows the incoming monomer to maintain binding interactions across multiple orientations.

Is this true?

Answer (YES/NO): YES